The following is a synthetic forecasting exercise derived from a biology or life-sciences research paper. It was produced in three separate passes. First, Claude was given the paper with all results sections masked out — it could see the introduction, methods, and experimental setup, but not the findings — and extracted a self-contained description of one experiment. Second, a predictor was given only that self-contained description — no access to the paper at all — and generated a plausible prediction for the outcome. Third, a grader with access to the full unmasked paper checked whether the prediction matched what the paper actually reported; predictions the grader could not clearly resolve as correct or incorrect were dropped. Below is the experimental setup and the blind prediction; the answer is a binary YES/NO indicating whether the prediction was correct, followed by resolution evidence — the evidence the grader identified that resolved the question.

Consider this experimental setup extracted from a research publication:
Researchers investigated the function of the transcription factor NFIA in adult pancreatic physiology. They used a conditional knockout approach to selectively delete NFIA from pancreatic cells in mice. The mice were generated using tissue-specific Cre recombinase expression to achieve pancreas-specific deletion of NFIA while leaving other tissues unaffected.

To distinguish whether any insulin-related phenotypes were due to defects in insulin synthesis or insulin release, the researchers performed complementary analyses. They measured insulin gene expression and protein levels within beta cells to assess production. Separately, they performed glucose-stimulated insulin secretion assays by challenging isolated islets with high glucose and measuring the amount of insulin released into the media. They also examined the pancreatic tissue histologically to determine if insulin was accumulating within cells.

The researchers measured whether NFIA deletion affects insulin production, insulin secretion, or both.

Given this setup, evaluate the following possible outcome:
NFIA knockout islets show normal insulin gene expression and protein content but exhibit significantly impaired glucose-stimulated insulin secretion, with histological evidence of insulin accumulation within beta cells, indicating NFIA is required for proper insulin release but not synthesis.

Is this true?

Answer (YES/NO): NO